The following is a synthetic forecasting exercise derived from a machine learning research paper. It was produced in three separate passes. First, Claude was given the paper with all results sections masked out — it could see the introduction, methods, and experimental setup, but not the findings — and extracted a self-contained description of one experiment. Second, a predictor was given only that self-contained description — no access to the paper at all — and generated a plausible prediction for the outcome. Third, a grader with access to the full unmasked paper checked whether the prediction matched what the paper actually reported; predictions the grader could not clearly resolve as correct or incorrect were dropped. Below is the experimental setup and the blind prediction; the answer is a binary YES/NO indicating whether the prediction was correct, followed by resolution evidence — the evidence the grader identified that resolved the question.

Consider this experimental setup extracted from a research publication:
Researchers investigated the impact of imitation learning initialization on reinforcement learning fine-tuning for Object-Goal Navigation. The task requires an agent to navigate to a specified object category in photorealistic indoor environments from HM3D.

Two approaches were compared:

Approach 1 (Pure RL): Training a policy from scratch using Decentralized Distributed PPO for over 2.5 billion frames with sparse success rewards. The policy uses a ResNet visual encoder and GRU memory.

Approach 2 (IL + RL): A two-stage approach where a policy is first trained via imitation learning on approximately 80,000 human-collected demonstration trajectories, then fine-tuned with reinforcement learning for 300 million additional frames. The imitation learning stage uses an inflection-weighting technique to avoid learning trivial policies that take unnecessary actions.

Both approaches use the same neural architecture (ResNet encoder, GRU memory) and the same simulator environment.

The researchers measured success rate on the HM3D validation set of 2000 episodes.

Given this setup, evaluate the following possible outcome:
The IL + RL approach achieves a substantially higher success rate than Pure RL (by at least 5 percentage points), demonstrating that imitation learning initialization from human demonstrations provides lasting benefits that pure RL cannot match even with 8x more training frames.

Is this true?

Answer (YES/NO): YES